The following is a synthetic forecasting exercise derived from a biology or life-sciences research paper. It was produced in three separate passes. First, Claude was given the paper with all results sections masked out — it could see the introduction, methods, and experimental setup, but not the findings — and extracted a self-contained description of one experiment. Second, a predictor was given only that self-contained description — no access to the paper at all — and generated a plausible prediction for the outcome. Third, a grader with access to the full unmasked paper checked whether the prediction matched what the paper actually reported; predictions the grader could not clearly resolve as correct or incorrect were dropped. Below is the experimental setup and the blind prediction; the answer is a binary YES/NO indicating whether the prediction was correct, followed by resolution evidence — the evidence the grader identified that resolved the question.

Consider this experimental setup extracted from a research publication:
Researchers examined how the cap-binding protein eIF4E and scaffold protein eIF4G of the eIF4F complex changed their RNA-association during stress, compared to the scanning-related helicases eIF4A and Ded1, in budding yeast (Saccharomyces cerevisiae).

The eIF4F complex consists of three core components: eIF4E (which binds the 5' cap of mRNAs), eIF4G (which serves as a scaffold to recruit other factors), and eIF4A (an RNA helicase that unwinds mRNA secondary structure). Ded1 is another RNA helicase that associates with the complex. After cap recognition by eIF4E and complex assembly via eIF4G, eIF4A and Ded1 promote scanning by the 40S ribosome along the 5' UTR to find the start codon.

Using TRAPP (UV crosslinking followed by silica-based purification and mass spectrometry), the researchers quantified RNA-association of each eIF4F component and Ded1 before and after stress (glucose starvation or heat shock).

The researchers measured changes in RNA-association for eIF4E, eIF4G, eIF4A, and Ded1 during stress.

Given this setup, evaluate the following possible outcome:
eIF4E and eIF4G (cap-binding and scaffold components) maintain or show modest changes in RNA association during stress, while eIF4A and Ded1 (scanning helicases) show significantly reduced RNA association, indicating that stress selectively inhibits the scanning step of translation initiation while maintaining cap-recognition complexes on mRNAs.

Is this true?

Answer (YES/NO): YES